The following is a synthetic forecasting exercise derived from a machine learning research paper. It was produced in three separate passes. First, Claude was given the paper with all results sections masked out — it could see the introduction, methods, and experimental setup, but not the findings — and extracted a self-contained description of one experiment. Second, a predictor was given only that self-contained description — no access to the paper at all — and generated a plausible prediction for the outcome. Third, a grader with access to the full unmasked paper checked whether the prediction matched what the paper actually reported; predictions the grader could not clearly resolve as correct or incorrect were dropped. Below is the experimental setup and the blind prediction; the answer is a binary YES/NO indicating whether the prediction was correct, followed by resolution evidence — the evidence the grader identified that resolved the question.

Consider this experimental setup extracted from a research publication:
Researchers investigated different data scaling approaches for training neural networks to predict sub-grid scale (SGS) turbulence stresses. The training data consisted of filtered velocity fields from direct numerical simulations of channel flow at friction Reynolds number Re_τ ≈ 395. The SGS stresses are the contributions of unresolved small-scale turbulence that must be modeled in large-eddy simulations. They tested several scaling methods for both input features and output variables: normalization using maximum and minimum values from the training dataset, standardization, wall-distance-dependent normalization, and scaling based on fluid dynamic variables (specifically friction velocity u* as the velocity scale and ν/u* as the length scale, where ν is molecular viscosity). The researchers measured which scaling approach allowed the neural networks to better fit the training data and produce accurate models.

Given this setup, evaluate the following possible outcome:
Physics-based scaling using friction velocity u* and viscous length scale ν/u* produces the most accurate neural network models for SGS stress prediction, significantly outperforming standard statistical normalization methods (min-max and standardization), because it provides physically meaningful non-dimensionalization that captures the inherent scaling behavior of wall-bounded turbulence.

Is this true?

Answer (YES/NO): YES